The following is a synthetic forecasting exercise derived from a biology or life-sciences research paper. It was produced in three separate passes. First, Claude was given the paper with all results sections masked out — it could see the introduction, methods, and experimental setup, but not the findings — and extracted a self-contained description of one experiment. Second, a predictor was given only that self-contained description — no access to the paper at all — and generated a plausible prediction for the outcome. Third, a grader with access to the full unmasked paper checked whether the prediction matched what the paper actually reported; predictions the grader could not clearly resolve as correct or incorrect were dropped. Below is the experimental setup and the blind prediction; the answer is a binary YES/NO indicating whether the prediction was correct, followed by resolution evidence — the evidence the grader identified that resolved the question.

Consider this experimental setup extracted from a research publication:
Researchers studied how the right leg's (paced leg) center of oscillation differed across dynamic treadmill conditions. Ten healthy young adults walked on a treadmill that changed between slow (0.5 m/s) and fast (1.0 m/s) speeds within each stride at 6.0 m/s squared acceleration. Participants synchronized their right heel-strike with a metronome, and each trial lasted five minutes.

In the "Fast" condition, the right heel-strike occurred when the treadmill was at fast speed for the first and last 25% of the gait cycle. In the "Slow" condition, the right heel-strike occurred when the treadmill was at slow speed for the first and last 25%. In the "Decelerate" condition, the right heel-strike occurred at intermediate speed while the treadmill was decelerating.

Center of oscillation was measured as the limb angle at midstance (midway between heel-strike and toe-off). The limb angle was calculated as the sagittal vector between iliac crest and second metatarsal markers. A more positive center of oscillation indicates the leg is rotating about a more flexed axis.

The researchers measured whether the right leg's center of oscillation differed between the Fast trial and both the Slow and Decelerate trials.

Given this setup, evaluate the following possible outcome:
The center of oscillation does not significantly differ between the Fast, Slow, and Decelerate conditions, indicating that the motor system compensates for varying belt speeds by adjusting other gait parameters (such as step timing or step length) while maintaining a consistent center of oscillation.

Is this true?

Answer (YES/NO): NO